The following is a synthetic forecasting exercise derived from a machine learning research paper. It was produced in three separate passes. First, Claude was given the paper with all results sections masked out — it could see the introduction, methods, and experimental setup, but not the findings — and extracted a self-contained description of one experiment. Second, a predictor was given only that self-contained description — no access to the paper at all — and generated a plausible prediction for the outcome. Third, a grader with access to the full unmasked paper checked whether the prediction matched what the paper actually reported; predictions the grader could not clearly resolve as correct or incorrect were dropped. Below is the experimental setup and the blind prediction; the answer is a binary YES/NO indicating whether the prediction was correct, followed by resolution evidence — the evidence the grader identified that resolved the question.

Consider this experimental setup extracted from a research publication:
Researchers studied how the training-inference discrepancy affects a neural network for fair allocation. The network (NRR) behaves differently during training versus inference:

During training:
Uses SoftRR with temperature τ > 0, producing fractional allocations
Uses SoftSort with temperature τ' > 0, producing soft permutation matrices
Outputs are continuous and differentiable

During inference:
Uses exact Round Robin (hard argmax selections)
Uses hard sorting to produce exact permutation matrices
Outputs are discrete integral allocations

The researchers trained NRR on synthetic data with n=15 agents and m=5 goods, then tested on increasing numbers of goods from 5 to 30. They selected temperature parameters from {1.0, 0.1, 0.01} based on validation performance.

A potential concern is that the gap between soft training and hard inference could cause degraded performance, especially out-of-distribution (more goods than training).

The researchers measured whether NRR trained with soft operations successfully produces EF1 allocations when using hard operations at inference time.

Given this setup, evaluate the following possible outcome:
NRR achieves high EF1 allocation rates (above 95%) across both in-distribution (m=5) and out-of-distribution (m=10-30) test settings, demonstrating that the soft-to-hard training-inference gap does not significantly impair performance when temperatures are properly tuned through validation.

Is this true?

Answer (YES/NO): YES